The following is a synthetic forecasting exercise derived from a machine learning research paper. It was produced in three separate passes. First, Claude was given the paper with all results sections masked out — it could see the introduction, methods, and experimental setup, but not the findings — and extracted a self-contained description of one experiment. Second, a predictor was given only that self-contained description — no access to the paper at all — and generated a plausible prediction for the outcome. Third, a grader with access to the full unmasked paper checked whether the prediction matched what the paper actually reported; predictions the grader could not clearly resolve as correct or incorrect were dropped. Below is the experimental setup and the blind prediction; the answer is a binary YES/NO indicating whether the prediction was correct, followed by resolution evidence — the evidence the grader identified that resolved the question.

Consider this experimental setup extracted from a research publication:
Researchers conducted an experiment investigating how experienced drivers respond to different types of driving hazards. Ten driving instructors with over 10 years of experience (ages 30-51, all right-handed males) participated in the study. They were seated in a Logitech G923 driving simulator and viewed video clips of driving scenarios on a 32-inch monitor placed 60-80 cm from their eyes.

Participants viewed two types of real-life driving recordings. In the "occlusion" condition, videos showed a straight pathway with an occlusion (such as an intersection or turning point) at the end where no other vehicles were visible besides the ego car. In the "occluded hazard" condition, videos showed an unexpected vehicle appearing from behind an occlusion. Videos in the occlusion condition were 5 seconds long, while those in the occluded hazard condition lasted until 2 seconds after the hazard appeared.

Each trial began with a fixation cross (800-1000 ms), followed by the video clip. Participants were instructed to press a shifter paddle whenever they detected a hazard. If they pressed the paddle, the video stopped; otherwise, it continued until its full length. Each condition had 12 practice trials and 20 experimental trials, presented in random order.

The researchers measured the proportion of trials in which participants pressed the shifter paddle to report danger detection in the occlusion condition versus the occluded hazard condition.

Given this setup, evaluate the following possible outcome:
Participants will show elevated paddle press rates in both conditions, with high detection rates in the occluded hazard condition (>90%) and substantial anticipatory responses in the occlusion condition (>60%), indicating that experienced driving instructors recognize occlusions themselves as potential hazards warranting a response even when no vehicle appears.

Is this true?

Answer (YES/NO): NO